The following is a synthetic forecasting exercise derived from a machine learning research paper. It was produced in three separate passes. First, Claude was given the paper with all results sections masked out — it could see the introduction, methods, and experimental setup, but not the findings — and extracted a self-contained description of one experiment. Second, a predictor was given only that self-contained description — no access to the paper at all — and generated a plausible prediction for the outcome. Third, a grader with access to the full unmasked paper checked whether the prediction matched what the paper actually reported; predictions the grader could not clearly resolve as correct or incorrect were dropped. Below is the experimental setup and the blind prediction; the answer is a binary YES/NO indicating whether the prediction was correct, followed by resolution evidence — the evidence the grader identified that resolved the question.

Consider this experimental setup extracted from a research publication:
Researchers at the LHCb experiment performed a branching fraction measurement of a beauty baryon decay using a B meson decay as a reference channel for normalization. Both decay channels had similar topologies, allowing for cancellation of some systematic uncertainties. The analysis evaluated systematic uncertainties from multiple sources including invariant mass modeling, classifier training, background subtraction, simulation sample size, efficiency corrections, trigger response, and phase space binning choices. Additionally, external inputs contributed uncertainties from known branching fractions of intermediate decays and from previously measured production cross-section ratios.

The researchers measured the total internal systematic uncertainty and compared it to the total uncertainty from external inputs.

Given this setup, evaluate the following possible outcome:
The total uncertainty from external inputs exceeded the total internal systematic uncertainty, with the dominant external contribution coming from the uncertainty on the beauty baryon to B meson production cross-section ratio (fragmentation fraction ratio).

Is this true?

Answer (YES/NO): NO